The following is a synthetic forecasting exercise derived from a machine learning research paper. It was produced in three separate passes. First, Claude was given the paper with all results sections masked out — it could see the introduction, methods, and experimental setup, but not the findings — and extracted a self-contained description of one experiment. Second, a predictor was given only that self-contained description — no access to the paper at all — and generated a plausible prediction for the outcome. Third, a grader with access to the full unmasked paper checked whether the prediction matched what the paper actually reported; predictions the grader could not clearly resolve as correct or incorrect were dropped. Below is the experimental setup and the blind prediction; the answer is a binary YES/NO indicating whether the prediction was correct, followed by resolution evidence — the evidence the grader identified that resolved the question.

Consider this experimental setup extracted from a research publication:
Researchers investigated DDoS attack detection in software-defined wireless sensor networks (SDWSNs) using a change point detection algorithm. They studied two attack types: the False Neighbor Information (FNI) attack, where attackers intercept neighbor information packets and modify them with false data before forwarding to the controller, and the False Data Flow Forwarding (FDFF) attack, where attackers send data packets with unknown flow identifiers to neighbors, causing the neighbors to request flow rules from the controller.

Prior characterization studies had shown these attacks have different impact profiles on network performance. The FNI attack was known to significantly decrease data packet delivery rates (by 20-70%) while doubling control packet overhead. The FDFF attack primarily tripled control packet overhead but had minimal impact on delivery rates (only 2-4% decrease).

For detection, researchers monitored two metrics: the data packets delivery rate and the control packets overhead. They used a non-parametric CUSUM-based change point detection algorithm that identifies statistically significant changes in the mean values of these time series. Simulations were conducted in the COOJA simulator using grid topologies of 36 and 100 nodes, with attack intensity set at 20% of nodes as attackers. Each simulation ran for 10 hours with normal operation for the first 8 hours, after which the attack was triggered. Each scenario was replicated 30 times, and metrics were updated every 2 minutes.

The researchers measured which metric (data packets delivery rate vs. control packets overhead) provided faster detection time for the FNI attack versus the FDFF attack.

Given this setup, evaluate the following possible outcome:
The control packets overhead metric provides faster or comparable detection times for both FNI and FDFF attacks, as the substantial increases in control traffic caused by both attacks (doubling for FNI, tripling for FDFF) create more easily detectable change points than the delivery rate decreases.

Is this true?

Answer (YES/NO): NO